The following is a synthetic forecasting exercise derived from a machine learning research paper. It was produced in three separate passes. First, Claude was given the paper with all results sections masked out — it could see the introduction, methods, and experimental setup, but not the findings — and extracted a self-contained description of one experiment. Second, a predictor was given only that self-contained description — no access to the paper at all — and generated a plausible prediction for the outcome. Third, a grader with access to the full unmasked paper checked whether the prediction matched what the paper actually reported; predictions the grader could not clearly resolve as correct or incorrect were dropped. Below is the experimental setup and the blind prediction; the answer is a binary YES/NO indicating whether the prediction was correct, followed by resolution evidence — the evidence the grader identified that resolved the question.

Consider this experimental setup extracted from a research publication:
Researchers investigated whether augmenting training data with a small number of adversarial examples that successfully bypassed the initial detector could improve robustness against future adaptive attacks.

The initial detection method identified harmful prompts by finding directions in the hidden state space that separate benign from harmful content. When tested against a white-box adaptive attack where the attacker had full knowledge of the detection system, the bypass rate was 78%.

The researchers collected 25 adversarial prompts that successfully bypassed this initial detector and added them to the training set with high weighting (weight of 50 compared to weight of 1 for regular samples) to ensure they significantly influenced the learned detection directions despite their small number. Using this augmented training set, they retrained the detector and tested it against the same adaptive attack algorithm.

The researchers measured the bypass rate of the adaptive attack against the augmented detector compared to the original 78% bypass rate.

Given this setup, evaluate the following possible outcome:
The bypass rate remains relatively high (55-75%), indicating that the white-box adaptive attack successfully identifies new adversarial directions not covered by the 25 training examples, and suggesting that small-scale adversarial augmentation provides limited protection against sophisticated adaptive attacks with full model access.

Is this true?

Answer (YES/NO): NO